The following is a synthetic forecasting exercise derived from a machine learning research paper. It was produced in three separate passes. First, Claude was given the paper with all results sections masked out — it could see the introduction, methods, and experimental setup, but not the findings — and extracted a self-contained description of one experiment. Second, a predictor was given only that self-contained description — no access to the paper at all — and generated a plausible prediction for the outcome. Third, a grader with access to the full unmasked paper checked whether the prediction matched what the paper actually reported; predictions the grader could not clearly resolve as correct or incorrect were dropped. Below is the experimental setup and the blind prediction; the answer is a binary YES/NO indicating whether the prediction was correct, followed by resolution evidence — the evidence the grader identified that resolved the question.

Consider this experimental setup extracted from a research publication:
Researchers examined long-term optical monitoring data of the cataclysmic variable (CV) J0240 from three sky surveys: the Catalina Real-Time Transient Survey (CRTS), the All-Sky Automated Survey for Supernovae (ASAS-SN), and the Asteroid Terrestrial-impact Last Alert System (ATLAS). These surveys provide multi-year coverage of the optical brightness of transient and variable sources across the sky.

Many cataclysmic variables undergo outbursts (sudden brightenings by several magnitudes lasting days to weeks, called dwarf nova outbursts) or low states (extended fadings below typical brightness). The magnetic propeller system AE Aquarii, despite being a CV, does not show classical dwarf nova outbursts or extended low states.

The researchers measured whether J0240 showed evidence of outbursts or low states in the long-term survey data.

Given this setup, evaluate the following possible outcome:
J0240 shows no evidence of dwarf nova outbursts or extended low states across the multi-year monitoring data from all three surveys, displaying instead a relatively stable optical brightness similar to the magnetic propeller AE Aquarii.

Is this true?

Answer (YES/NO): YES